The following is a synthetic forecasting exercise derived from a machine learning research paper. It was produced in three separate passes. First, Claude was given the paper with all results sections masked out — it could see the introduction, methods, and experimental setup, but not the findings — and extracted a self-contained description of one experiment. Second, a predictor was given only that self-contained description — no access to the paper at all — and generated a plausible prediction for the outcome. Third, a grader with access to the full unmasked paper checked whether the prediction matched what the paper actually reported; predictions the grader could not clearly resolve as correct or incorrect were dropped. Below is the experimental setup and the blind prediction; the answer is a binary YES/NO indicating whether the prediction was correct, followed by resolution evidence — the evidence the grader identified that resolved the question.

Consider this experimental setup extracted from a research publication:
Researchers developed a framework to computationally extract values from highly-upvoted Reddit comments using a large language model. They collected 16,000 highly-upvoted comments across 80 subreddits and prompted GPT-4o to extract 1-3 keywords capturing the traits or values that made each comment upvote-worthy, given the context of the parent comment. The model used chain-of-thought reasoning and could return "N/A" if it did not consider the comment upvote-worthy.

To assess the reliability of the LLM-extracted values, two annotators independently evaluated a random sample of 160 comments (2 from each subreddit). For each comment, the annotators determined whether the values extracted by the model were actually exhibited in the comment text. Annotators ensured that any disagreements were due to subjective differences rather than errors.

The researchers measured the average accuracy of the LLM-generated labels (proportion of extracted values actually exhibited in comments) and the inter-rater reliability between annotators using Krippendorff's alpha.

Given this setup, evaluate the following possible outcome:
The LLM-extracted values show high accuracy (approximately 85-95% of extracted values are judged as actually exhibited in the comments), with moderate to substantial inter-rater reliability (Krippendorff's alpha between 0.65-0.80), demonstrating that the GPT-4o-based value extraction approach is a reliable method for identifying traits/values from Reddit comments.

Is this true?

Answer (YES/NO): NO